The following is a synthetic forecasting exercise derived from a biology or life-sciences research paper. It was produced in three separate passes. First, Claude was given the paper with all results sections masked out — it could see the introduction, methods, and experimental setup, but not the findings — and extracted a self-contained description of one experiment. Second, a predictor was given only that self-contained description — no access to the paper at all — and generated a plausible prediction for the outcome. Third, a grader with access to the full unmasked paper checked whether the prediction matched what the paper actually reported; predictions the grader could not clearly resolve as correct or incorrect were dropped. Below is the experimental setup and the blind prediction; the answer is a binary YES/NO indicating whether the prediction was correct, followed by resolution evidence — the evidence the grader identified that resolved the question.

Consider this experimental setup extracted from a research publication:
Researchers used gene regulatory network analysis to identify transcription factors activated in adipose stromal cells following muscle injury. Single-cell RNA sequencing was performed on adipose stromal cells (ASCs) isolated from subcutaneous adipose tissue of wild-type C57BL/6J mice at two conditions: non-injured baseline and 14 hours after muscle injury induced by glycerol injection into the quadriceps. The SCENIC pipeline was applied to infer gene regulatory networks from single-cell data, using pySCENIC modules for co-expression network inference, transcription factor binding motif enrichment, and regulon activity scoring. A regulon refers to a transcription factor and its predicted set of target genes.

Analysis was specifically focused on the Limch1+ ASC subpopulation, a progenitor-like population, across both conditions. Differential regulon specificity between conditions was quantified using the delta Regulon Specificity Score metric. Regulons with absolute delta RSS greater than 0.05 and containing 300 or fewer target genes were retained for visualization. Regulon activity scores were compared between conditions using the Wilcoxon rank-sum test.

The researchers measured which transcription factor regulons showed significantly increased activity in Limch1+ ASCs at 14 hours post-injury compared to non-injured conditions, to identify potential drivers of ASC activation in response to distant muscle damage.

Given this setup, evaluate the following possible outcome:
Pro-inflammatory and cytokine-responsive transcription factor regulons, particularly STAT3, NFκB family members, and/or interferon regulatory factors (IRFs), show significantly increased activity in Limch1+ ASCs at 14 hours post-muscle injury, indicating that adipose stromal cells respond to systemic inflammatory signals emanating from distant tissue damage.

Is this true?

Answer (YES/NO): NO